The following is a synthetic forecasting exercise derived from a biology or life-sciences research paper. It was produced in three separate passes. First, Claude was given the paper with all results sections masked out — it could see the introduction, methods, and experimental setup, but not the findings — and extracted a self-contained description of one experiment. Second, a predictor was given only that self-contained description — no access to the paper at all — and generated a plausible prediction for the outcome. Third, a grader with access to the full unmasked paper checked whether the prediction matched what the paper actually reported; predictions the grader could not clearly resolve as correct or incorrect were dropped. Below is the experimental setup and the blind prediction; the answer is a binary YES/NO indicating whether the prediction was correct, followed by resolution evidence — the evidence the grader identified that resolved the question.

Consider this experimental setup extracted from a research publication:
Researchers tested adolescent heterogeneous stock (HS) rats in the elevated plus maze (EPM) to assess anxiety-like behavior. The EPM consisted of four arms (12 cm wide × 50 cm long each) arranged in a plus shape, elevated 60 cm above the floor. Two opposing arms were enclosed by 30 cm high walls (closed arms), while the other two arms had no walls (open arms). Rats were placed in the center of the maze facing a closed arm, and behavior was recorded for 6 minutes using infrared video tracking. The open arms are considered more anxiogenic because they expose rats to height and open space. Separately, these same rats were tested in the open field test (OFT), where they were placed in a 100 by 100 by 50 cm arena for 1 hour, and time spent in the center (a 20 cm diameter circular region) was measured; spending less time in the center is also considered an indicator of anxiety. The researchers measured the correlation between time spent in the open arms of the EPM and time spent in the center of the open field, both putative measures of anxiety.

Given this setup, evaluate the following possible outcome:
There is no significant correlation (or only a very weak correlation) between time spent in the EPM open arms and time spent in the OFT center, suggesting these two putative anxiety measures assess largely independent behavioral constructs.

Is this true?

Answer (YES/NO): YES